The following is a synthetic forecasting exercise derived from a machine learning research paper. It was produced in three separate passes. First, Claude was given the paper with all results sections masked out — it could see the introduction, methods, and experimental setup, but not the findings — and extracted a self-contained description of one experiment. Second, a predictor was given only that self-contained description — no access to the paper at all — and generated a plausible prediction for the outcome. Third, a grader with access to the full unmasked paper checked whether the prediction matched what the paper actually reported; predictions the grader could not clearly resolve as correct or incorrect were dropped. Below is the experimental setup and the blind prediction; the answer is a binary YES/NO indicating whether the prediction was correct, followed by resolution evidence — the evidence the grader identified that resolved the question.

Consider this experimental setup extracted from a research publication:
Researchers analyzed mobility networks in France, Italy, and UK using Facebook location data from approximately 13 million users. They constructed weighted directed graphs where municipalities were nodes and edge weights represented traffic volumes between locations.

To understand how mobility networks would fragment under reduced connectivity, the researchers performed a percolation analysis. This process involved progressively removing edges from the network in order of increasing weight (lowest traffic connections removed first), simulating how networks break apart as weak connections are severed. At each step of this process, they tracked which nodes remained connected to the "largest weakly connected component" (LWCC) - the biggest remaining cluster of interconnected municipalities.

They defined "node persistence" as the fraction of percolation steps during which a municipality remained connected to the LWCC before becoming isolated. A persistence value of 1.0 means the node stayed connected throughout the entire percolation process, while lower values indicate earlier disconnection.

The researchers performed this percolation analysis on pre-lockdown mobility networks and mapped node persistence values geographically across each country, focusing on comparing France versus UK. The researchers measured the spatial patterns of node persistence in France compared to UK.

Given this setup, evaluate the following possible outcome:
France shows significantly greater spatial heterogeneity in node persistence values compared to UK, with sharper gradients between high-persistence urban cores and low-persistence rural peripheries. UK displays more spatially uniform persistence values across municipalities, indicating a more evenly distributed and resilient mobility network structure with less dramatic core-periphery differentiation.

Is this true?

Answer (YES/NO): YES